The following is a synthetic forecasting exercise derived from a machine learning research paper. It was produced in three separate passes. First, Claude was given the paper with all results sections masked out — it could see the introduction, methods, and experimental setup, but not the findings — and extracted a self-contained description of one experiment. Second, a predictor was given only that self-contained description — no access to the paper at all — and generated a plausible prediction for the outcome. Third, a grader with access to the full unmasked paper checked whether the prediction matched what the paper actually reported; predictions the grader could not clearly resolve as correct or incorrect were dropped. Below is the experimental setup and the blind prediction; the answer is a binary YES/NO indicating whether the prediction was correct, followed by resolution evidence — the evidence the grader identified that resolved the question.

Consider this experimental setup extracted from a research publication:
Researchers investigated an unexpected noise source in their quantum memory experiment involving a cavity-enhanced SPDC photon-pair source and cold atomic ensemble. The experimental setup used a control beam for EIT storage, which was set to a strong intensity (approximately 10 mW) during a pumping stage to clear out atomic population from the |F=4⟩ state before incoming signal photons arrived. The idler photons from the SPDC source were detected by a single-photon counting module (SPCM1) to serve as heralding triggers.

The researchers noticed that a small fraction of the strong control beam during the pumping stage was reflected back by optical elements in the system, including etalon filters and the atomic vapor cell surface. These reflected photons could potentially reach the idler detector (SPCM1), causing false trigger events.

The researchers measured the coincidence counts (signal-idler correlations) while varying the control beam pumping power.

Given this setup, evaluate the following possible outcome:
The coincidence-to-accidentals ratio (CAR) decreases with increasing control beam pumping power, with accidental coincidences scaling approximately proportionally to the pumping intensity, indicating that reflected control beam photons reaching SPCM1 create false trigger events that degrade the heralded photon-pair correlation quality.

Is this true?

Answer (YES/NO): NO